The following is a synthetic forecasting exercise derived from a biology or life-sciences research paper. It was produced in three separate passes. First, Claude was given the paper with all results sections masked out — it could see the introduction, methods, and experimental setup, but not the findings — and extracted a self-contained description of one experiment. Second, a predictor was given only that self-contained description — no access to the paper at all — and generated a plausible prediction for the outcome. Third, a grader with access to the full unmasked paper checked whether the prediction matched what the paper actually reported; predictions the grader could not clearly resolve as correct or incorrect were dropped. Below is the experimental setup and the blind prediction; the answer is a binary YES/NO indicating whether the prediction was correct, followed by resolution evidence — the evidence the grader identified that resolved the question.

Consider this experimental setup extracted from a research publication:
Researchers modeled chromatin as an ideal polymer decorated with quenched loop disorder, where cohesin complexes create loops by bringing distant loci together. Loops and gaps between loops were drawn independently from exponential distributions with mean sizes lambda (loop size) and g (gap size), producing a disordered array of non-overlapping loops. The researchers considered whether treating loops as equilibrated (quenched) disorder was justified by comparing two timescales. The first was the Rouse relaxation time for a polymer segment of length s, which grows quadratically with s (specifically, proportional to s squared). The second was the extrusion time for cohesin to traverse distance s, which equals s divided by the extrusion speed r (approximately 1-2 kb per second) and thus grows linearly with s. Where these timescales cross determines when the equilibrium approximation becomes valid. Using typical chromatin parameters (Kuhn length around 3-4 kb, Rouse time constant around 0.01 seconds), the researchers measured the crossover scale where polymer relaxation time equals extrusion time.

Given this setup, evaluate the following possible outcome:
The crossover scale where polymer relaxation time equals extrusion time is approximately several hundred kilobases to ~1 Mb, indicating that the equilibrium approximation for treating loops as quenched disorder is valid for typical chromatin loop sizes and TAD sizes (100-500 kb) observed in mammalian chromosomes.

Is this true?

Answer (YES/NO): YES